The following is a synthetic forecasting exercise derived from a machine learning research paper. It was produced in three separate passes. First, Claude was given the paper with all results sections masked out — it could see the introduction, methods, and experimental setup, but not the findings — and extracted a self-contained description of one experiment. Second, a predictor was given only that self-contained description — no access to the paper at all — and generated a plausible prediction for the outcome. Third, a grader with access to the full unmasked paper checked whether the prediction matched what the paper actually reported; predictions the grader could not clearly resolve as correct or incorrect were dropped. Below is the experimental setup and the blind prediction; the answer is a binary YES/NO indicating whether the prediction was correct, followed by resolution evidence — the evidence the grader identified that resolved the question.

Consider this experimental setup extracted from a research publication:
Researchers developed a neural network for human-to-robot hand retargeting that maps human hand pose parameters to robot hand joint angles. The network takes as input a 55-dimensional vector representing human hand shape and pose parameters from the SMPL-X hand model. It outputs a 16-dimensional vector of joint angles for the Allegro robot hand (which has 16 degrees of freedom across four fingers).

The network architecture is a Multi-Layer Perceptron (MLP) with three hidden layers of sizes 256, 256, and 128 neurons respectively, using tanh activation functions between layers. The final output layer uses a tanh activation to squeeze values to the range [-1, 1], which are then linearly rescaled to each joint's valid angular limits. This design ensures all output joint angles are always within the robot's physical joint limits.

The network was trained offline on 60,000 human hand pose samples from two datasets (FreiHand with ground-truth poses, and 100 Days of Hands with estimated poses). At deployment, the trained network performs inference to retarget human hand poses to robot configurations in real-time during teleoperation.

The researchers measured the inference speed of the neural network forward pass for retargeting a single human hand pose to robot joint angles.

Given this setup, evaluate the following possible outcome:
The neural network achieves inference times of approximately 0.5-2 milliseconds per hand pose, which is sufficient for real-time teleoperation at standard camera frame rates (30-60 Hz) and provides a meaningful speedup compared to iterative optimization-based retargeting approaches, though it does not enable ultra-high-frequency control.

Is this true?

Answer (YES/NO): NO